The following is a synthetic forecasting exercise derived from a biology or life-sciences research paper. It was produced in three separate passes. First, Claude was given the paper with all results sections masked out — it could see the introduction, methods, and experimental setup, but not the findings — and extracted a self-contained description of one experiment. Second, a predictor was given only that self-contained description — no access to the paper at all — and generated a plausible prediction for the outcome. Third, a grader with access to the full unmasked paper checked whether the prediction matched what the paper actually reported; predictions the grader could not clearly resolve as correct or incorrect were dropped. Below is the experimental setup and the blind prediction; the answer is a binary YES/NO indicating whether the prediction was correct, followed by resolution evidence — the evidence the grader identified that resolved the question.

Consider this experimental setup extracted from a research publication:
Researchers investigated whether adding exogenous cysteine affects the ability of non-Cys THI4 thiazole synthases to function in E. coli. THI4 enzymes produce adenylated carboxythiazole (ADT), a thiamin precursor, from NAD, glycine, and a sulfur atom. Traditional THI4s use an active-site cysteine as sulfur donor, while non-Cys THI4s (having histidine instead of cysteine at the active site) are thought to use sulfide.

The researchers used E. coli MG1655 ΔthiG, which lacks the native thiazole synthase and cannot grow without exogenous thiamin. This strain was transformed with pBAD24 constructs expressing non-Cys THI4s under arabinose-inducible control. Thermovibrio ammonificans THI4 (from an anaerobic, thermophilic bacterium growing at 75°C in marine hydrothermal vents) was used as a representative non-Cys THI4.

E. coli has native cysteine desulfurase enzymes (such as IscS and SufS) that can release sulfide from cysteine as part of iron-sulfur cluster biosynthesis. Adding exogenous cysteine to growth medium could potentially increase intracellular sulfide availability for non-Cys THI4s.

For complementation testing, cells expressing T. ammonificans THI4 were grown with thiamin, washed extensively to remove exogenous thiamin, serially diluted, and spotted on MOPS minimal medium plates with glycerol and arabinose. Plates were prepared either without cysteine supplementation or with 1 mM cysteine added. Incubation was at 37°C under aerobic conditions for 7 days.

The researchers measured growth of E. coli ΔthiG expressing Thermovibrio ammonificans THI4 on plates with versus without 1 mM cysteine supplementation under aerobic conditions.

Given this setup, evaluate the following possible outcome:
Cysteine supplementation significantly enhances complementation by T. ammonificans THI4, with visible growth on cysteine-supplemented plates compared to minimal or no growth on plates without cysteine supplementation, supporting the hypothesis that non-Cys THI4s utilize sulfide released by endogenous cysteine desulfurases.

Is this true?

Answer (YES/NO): NO